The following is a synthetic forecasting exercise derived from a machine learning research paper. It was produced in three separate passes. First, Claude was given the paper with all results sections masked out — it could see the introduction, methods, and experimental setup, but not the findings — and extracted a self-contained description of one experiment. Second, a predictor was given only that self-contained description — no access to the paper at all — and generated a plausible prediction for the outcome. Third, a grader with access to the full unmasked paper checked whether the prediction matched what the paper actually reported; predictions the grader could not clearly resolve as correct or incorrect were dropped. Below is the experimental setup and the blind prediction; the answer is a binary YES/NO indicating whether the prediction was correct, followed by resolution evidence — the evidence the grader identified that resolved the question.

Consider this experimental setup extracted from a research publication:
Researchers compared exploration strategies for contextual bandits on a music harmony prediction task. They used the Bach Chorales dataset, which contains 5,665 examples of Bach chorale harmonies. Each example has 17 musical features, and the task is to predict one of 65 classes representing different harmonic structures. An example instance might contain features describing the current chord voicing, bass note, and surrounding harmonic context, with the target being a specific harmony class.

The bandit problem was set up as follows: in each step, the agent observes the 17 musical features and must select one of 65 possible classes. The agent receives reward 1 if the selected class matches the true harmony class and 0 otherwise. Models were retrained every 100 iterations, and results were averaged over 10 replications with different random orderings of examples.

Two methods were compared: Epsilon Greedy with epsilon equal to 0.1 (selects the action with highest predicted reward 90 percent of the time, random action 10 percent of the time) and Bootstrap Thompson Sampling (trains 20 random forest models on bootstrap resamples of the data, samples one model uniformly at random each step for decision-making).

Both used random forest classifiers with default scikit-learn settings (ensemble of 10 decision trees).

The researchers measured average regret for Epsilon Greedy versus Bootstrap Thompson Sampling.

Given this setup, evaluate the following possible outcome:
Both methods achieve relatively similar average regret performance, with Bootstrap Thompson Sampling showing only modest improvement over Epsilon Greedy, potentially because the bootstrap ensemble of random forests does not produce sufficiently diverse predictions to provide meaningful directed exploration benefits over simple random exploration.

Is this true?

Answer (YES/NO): YES